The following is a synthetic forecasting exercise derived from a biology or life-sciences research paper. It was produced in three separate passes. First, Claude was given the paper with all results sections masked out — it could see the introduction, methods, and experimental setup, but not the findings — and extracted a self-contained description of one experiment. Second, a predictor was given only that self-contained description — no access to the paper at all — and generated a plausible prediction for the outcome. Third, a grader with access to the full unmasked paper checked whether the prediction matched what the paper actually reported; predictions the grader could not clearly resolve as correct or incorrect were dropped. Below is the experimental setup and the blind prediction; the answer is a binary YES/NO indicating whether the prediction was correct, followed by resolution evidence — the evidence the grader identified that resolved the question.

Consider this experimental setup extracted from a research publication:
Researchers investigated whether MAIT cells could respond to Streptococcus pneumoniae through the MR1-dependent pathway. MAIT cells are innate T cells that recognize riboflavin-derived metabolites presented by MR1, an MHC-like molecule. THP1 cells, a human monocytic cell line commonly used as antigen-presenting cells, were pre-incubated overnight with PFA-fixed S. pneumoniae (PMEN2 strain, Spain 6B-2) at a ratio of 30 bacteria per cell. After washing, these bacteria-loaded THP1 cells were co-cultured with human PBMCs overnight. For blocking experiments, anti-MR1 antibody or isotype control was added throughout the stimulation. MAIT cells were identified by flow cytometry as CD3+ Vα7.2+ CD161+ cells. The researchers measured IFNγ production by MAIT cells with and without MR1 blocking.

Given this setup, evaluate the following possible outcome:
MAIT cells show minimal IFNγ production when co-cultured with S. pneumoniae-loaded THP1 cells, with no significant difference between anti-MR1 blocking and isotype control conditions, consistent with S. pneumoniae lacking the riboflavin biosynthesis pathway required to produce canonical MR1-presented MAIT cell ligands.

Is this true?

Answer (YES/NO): NO